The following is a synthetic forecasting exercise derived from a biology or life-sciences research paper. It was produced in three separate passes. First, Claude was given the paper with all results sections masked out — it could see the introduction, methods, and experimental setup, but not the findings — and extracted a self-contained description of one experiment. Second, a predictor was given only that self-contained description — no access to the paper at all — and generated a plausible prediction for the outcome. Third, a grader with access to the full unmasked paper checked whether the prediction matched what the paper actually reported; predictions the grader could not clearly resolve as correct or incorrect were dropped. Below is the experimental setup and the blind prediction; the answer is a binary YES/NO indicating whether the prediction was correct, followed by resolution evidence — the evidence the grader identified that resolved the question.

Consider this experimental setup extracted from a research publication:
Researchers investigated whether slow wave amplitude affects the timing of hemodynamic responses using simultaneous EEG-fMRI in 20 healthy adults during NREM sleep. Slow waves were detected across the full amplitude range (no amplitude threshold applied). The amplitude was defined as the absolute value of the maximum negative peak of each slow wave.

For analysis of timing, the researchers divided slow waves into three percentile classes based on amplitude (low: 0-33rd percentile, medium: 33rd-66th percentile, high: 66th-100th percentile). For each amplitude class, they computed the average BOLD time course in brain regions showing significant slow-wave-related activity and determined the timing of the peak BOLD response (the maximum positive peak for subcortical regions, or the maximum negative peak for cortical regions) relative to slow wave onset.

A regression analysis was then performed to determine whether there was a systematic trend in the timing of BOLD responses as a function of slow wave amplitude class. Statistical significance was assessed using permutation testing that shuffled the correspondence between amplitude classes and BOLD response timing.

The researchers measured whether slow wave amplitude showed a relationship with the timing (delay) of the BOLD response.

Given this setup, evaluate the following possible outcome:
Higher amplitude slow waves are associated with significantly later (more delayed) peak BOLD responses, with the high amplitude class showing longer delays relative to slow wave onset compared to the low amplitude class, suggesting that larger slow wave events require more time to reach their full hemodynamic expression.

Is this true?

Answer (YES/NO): NO